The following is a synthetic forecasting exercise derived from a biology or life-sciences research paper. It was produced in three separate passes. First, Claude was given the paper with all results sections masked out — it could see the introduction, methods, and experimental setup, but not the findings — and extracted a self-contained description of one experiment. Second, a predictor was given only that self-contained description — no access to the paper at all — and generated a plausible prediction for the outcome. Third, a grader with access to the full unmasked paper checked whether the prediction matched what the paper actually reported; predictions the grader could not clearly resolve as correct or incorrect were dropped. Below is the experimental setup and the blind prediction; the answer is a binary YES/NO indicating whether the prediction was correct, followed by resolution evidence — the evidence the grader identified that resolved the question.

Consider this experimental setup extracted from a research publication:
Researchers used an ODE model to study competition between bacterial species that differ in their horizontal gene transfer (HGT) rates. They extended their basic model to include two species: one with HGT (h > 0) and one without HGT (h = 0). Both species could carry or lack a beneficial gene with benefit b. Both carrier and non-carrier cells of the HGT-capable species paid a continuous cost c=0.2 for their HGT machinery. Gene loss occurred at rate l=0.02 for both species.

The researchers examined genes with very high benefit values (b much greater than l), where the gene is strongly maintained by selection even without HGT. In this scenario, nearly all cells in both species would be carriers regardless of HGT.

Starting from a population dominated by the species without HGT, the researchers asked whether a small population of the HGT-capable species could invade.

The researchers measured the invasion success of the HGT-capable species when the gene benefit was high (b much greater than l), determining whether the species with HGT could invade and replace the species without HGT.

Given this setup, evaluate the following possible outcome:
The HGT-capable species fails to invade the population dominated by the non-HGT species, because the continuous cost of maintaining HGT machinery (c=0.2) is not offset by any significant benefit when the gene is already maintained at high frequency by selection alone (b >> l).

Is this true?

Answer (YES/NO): YES